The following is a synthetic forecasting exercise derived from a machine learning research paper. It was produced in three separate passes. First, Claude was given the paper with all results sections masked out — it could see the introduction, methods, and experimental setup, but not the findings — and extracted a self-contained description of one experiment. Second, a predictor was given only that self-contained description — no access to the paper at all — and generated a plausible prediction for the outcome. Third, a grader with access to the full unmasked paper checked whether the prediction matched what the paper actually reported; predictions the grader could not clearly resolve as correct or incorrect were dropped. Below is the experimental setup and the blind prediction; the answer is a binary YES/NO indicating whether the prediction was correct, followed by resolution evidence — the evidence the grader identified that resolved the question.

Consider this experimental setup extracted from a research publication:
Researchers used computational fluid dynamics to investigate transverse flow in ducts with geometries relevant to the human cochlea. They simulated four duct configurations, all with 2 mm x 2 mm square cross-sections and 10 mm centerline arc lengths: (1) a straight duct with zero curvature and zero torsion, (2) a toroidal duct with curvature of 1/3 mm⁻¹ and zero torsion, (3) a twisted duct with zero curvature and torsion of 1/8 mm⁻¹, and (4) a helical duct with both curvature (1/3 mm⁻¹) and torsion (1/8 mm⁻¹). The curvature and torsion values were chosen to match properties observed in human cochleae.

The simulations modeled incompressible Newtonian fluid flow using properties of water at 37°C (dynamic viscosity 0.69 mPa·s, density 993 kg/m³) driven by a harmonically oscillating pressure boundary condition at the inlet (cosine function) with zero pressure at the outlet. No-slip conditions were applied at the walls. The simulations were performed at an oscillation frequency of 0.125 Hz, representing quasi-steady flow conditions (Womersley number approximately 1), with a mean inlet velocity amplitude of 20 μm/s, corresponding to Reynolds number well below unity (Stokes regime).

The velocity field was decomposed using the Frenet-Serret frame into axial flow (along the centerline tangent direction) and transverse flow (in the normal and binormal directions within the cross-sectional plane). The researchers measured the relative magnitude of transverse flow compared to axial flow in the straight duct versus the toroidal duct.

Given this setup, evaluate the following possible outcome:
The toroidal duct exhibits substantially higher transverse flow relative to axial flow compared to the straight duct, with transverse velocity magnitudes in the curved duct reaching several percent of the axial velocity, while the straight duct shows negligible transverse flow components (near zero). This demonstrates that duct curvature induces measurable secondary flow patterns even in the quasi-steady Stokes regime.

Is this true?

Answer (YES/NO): NO